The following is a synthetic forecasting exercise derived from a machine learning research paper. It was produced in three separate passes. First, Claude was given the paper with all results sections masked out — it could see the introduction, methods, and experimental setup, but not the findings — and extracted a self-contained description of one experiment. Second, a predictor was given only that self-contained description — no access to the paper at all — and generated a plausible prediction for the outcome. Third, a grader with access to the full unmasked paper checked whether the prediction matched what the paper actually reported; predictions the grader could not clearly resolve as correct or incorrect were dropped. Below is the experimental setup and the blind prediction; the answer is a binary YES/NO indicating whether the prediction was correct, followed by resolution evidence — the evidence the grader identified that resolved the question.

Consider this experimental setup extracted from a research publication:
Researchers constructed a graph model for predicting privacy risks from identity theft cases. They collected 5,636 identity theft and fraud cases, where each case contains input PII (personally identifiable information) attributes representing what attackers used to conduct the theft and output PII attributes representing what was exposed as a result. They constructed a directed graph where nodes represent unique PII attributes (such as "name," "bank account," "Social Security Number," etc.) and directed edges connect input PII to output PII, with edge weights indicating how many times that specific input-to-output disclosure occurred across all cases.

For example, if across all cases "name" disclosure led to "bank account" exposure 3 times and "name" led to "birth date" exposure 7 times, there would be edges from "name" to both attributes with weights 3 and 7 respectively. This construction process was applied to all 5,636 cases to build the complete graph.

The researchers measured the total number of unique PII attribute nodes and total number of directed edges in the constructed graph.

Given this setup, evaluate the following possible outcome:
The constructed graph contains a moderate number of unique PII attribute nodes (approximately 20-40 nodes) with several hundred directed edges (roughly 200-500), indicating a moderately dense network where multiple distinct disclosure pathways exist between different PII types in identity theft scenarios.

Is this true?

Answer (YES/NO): NO